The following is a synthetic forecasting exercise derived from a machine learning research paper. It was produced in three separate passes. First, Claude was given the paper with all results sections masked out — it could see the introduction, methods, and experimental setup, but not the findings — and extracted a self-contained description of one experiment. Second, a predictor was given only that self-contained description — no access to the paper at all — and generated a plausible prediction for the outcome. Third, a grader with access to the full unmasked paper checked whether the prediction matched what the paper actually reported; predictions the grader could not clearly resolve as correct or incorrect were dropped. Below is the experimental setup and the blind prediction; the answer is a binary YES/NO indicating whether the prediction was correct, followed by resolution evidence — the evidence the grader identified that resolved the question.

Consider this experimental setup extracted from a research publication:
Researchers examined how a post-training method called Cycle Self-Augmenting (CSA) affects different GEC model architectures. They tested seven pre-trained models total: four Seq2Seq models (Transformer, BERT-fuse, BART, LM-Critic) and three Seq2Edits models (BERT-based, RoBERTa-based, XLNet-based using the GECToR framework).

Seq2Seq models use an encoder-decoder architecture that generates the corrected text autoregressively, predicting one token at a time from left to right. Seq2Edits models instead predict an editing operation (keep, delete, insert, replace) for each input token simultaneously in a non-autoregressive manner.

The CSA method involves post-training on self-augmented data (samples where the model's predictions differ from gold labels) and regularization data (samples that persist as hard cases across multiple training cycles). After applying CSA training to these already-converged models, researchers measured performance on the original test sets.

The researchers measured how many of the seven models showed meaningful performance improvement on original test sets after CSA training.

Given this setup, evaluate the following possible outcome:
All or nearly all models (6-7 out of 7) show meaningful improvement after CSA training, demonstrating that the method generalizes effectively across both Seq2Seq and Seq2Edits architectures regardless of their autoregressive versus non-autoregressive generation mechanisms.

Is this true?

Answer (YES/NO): NO